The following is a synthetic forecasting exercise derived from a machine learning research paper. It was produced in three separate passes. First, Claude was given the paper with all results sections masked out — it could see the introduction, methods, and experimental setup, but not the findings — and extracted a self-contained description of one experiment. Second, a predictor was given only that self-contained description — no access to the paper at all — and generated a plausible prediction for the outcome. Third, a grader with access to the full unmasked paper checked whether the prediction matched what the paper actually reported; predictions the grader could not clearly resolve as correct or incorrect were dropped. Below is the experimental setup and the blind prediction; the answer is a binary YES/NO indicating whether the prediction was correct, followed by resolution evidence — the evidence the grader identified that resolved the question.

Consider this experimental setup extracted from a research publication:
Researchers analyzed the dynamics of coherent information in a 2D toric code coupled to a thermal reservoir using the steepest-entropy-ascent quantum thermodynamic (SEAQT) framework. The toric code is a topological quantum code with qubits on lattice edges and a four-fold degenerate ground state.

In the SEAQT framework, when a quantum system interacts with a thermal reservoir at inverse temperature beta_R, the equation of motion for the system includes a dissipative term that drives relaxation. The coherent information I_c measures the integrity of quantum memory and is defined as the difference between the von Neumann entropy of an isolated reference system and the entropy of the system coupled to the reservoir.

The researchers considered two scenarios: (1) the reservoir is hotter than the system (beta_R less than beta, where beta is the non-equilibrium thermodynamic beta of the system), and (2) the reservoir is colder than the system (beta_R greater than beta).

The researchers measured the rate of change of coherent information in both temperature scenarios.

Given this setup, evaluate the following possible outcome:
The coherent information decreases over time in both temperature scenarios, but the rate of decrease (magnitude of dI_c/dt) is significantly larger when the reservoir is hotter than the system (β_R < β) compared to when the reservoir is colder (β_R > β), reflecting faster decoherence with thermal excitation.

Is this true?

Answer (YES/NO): NO